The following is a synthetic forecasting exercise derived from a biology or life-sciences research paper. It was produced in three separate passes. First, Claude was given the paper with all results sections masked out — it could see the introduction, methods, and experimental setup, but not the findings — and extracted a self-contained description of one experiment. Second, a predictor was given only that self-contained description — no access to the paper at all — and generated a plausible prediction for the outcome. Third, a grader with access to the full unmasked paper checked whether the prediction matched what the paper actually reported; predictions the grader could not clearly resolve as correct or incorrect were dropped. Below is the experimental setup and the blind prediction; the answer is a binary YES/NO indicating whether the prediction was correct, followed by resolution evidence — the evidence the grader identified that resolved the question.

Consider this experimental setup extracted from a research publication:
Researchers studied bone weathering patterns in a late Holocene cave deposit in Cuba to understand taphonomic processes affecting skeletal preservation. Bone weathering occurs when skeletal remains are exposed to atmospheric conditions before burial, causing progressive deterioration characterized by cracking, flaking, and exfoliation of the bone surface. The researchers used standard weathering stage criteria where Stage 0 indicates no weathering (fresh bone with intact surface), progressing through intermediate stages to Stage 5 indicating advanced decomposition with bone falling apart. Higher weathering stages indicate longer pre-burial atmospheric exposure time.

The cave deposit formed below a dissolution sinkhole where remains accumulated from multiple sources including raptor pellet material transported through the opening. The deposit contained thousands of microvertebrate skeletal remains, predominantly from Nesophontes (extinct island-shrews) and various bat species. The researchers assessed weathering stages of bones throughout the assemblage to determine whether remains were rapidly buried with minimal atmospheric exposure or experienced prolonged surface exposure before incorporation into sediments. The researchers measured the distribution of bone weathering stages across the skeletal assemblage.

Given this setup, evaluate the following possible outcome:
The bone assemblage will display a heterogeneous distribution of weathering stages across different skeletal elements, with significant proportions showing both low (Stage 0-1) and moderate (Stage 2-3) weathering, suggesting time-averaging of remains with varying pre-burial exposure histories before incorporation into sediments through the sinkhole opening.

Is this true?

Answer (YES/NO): NO